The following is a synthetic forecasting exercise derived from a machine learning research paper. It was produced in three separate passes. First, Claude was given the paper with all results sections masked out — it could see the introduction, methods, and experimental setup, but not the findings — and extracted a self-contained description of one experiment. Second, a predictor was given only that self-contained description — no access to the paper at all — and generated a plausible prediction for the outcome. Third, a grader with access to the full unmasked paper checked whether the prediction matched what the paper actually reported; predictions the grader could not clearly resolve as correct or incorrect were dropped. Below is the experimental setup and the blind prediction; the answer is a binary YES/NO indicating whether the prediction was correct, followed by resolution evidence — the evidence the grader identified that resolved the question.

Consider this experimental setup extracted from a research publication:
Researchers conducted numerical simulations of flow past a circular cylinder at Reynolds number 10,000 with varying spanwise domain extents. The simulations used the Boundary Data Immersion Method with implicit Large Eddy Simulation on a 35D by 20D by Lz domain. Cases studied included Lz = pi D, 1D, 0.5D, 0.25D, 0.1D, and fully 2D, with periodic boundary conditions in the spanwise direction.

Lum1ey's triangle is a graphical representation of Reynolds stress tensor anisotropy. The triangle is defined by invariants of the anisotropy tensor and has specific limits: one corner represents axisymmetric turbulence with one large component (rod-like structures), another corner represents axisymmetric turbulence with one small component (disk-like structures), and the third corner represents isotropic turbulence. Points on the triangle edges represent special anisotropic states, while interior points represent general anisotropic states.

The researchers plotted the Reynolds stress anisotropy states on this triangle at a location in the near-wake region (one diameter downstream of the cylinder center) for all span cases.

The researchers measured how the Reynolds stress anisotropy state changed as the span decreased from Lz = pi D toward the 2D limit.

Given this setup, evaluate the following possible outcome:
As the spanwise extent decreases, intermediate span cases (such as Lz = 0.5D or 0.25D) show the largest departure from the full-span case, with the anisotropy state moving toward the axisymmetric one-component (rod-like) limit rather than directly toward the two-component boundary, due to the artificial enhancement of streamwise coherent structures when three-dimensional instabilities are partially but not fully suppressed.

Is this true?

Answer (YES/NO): NO